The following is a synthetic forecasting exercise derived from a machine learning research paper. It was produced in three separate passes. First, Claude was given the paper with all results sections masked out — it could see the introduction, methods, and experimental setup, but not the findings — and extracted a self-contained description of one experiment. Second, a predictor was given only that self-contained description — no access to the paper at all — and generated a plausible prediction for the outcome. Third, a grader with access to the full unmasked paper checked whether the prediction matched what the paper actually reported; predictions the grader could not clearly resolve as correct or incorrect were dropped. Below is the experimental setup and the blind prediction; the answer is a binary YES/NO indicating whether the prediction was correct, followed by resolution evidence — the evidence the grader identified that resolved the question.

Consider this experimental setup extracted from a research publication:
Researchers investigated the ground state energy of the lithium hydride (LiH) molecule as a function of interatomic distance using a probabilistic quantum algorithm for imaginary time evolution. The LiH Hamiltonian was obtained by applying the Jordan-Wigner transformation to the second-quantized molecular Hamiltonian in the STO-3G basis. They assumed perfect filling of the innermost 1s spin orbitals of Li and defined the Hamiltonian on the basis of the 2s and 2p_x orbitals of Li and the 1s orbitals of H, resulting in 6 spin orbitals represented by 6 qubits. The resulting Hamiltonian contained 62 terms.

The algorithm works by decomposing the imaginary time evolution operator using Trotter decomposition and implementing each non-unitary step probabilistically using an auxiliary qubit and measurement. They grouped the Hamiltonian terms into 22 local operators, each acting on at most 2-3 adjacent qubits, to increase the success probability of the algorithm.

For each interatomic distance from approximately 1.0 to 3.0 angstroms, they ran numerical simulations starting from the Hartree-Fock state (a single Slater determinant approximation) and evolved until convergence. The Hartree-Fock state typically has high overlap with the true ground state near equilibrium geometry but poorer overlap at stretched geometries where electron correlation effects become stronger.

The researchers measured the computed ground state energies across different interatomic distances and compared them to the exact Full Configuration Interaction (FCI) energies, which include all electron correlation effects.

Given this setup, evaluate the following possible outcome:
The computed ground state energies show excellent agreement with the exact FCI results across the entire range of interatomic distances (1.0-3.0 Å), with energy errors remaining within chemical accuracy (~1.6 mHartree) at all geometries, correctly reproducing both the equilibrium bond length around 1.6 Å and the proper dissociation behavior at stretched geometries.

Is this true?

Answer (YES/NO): NO